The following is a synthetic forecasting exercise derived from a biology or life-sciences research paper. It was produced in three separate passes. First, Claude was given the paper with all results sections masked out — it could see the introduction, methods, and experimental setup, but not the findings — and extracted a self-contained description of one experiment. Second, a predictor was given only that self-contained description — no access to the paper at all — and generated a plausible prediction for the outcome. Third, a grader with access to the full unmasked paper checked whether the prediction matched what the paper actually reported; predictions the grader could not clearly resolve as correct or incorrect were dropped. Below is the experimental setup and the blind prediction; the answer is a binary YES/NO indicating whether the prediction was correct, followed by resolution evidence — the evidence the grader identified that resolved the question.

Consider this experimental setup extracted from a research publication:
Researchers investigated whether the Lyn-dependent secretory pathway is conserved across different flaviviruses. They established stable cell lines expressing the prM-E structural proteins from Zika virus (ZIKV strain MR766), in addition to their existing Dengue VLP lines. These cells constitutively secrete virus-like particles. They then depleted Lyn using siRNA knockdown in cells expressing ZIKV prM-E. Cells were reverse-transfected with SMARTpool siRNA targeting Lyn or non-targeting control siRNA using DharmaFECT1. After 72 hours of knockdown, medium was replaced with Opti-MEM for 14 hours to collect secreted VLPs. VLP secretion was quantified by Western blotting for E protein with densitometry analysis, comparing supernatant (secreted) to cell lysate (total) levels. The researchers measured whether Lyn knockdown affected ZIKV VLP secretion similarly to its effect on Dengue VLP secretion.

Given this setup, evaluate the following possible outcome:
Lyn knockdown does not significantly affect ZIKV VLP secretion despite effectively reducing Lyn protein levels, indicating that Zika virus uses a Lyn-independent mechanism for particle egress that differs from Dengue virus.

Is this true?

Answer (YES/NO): NO